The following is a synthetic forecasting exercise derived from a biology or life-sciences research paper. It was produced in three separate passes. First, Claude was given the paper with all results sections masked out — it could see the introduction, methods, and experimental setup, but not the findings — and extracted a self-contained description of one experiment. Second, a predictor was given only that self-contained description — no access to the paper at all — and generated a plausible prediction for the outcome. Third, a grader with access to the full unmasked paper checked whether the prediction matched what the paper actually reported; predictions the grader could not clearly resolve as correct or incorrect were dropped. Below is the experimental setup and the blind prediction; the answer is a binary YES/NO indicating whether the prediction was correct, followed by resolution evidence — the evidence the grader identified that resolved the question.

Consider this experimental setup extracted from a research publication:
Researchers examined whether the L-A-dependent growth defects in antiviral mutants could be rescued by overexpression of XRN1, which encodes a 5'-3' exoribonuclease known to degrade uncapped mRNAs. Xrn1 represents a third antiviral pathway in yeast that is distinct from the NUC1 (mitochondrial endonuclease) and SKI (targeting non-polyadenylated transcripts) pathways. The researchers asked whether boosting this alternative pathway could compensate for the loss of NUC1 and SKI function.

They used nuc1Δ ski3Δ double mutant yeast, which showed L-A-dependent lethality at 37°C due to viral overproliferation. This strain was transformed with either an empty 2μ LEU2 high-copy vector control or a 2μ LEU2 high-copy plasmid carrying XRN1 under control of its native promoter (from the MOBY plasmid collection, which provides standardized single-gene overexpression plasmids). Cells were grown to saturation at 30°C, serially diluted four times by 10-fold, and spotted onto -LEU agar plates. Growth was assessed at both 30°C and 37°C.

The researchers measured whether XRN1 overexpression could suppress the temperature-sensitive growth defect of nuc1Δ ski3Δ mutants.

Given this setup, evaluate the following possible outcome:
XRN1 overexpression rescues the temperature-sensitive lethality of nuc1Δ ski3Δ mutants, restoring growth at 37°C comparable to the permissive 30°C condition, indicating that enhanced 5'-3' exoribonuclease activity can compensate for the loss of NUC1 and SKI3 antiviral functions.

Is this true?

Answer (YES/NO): YES